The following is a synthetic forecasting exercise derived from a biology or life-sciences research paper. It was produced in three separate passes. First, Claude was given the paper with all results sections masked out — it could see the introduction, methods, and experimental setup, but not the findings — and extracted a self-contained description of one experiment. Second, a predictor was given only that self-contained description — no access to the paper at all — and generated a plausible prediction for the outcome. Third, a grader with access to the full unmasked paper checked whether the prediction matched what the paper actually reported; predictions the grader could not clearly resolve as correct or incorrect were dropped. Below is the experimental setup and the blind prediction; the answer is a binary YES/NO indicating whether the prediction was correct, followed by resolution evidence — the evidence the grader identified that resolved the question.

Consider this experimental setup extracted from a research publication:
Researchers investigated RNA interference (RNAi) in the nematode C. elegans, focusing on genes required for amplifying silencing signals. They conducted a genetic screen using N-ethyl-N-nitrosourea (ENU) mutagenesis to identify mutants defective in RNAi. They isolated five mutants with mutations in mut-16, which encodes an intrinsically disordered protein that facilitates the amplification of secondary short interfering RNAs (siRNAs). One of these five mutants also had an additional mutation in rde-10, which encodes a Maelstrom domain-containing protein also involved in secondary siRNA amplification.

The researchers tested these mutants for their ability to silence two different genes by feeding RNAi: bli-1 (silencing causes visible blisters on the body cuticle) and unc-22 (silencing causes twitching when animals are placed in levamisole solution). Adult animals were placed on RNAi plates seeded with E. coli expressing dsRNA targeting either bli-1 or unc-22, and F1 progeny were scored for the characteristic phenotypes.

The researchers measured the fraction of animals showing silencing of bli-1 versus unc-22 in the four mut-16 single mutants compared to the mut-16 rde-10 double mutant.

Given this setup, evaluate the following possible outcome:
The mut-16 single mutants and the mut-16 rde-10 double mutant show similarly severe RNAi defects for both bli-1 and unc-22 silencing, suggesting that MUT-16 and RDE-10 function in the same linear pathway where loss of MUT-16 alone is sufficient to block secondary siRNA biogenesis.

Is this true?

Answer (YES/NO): NO